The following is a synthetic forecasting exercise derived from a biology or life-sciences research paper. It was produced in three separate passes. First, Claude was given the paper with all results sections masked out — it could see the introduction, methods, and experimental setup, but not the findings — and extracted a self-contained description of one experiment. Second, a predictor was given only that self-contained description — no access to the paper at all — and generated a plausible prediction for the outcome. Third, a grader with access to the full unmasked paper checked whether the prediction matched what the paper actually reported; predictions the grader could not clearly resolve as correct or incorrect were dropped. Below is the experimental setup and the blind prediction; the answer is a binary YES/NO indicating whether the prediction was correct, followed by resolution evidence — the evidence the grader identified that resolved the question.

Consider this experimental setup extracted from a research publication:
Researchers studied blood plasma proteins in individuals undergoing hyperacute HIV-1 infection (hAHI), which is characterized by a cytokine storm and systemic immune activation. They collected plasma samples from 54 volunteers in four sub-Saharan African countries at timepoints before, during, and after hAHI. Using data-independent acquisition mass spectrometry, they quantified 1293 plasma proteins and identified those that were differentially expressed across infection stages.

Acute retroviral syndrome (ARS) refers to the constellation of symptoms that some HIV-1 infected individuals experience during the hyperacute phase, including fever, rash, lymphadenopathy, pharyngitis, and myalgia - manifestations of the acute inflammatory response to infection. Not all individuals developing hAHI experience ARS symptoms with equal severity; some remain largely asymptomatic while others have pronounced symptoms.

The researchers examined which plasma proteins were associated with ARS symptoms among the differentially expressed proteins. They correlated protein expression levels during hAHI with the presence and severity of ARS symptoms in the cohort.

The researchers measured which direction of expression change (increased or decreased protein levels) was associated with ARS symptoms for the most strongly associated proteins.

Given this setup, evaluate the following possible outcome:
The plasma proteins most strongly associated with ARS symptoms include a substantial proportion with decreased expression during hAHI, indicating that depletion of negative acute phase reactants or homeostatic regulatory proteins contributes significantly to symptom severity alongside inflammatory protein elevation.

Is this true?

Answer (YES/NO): YES